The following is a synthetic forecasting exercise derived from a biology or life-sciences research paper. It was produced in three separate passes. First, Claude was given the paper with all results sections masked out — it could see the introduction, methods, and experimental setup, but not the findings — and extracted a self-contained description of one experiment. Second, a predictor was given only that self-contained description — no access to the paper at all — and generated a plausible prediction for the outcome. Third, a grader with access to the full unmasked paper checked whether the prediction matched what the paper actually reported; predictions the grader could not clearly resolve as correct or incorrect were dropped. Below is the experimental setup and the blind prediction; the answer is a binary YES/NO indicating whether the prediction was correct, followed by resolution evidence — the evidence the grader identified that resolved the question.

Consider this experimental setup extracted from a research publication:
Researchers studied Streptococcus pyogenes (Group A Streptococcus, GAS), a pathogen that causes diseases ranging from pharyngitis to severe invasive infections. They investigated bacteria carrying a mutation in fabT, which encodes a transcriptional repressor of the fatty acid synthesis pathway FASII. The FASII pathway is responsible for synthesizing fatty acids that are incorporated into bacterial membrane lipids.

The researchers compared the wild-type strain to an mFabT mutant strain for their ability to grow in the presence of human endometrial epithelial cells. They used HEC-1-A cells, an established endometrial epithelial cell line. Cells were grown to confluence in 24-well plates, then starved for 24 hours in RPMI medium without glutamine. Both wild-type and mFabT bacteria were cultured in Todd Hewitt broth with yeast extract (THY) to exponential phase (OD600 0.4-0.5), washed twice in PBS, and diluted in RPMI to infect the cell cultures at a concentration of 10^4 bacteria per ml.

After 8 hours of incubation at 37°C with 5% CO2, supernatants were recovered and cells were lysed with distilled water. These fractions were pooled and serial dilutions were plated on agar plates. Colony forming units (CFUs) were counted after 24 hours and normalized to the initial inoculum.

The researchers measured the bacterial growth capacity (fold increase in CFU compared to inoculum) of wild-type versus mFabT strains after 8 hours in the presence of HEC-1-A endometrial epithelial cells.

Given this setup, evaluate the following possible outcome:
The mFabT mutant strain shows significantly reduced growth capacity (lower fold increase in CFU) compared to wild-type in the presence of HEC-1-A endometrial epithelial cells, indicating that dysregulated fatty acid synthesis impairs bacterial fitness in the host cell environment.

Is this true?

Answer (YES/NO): YES